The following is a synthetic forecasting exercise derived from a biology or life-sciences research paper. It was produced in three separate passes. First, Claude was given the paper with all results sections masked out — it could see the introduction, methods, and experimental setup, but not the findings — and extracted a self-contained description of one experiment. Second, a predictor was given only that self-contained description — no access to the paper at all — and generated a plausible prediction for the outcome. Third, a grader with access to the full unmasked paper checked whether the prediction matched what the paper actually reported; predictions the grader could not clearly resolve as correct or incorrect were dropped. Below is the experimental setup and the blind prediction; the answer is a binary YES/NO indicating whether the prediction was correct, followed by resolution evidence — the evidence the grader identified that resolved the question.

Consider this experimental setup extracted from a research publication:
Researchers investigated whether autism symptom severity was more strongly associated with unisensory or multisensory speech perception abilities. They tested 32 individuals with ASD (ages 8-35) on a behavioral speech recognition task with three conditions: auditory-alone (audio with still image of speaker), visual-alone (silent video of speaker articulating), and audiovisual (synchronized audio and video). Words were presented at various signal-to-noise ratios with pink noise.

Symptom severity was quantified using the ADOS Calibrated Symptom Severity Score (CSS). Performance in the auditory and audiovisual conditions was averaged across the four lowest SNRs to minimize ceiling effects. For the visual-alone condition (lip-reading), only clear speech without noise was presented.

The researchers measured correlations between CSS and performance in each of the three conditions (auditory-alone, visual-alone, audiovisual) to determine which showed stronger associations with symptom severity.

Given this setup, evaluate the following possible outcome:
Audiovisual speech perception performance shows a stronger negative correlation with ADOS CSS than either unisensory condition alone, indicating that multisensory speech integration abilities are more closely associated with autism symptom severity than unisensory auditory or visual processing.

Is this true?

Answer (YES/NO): YES